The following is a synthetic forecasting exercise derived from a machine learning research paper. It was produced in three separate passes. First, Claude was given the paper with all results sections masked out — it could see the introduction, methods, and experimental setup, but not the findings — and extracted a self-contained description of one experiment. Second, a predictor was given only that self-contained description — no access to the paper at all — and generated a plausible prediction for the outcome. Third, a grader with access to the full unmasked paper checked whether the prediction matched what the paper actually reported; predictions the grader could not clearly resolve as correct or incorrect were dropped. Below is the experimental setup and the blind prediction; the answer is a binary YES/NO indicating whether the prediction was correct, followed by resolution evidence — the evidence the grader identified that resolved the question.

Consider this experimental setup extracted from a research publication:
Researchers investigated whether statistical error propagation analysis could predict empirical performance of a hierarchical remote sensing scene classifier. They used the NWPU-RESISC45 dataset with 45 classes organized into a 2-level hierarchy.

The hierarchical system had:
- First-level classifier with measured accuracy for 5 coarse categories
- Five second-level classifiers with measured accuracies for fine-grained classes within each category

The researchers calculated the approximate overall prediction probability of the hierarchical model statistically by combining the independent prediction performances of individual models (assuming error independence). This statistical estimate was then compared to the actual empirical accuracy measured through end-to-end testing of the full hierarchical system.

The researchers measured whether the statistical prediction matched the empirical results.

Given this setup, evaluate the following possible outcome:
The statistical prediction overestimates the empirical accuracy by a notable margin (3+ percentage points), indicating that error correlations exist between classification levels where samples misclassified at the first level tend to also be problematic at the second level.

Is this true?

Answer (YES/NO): NO